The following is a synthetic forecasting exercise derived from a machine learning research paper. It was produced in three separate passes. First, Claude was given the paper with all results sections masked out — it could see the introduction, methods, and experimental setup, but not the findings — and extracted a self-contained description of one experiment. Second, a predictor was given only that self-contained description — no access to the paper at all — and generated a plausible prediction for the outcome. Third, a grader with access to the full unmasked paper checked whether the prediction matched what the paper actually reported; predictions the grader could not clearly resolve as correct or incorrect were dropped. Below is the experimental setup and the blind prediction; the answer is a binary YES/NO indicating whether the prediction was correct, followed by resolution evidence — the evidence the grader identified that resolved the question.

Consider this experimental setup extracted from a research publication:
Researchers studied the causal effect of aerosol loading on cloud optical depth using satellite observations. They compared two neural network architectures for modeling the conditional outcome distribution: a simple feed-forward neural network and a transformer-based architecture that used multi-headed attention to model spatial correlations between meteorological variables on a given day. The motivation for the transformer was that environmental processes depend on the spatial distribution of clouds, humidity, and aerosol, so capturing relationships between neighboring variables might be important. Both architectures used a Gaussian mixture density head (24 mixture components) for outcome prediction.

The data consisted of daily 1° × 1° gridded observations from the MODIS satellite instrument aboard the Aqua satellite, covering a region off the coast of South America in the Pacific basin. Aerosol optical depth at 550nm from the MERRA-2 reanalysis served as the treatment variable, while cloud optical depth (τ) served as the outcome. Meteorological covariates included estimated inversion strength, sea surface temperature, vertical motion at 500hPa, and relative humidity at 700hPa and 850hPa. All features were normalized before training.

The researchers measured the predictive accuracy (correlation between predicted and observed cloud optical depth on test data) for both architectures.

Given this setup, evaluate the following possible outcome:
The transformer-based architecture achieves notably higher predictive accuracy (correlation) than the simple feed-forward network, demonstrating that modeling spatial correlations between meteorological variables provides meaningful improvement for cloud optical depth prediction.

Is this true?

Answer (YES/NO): YES